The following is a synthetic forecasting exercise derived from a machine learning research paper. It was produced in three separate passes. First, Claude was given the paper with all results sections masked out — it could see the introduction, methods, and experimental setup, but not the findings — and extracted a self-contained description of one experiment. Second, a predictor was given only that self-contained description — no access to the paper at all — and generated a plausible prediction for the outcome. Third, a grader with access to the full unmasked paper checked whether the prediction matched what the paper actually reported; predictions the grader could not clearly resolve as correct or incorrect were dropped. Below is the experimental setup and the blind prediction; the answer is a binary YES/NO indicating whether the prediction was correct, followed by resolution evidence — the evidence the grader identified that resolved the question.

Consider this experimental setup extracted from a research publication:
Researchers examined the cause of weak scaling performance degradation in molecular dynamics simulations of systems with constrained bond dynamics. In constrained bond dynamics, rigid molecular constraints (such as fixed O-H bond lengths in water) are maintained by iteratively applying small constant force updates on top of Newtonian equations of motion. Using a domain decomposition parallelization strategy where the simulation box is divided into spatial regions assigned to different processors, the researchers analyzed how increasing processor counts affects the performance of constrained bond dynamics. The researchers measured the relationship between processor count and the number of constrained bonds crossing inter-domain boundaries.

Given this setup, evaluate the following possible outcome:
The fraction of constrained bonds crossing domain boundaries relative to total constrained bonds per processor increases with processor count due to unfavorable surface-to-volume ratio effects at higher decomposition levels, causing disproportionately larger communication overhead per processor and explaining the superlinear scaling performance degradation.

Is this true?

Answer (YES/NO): NO